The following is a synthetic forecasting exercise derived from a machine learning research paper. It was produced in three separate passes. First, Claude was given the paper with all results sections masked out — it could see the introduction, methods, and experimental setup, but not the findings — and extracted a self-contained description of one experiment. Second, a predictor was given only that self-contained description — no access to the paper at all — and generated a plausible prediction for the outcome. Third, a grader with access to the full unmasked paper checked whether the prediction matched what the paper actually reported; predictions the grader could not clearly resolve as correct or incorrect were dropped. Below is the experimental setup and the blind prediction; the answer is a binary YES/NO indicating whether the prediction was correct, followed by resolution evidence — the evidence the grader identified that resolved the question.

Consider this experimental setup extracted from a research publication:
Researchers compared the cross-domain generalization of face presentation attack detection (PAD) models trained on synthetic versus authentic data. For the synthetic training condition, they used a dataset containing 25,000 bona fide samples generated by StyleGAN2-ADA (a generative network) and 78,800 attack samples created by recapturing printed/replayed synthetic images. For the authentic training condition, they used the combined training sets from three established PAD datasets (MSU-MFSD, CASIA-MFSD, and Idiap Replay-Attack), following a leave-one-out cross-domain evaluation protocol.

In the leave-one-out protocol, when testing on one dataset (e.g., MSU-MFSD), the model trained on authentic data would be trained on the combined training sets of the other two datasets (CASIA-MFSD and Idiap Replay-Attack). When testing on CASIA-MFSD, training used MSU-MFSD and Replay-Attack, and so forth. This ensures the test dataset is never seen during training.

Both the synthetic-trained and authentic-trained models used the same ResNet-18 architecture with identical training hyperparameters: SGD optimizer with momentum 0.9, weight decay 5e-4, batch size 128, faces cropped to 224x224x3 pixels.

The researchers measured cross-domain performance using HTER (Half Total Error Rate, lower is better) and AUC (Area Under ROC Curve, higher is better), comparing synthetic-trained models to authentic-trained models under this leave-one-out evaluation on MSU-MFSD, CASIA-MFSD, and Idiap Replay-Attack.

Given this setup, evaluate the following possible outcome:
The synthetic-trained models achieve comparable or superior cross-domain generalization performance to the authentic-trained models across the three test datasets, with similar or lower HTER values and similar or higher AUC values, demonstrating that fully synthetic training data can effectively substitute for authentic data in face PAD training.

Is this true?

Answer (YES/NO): NO